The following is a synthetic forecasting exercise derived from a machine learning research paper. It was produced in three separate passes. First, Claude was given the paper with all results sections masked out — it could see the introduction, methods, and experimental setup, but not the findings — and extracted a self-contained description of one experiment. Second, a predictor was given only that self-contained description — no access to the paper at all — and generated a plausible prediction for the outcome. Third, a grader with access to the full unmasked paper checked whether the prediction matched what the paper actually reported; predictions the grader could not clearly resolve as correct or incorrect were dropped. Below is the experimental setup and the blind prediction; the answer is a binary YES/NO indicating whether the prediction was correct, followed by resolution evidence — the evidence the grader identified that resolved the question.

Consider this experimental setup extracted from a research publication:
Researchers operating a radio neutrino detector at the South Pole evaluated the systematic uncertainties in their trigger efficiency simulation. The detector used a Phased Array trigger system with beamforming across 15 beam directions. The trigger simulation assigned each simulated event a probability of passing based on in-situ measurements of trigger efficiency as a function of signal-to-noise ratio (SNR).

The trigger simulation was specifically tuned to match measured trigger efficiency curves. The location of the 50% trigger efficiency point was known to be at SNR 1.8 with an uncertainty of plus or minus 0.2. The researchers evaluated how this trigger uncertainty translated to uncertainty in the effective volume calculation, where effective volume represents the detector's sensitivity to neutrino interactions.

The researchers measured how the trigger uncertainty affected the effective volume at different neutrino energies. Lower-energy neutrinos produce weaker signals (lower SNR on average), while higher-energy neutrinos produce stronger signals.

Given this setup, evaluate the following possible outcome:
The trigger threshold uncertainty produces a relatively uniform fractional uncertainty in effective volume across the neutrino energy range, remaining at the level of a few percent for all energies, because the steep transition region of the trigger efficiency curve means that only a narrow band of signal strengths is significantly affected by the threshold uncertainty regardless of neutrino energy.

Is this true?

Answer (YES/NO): NO